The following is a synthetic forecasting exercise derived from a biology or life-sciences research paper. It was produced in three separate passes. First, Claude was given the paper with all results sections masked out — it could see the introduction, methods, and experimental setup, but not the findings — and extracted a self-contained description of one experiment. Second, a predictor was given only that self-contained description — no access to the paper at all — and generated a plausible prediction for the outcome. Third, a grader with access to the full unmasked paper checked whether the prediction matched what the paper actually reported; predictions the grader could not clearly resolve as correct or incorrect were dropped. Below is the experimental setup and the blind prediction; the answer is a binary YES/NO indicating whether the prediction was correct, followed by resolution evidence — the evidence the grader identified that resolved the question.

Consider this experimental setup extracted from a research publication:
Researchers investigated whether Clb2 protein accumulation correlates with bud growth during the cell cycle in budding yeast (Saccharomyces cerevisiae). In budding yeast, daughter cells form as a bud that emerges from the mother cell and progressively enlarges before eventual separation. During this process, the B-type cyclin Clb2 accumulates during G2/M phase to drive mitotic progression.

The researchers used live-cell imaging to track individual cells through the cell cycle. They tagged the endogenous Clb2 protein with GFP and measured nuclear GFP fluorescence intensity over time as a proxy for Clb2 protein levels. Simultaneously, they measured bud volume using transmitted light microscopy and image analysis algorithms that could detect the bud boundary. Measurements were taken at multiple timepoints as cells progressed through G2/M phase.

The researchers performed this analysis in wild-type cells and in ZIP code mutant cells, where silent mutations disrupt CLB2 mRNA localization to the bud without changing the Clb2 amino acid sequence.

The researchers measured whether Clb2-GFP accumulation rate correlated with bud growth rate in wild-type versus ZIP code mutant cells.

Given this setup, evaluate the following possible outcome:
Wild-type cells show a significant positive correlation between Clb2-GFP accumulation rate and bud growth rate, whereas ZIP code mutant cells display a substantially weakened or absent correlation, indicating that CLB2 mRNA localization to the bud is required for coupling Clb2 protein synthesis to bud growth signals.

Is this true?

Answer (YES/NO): YES